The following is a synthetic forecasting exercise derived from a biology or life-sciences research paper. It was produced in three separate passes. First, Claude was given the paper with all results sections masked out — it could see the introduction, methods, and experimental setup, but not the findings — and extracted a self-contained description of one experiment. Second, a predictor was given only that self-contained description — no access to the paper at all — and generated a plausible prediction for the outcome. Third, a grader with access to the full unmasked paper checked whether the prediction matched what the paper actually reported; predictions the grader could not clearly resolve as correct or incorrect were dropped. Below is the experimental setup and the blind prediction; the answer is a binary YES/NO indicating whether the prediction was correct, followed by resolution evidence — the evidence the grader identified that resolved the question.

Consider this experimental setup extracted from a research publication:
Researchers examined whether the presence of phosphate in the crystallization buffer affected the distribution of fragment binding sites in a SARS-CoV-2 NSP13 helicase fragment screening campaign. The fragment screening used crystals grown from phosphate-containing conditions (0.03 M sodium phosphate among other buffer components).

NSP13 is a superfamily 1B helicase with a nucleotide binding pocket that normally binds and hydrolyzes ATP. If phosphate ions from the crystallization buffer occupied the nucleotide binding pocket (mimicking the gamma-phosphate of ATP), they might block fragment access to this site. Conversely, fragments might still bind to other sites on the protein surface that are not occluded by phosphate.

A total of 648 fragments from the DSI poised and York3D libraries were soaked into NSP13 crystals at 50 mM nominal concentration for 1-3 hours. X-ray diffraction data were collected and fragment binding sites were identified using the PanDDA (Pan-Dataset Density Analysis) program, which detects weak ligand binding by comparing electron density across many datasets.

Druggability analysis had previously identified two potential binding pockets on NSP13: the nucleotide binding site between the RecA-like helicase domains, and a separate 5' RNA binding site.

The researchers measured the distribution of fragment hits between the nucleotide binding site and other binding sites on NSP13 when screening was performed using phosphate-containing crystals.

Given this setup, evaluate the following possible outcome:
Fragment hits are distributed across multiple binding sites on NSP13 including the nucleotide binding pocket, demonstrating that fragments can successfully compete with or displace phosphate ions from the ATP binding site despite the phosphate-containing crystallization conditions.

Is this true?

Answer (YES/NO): NO